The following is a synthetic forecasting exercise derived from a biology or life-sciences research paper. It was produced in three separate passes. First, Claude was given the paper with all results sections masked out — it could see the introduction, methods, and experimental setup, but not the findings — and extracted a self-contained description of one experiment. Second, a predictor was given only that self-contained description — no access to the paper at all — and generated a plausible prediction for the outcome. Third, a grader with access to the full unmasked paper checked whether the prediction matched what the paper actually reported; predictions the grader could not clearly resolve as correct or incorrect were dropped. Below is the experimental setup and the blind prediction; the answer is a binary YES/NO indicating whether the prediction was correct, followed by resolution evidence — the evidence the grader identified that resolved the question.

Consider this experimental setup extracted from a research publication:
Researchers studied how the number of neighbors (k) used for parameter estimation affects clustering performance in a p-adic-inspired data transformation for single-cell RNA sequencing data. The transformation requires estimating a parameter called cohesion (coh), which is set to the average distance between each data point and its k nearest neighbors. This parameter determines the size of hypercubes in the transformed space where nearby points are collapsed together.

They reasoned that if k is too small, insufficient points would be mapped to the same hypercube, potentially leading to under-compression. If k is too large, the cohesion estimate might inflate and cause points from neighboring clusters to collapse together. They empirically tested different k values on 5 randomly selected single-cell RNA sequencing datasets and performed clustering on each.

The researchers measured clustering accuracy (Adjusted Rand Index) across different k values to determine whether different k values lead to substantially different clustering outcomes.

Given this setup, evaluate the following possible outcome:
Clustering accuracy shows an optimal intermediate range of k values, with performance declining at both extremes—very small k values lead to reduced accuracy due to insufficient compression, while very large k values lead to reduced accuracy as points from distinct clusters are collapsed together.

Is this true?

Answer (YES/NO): NO